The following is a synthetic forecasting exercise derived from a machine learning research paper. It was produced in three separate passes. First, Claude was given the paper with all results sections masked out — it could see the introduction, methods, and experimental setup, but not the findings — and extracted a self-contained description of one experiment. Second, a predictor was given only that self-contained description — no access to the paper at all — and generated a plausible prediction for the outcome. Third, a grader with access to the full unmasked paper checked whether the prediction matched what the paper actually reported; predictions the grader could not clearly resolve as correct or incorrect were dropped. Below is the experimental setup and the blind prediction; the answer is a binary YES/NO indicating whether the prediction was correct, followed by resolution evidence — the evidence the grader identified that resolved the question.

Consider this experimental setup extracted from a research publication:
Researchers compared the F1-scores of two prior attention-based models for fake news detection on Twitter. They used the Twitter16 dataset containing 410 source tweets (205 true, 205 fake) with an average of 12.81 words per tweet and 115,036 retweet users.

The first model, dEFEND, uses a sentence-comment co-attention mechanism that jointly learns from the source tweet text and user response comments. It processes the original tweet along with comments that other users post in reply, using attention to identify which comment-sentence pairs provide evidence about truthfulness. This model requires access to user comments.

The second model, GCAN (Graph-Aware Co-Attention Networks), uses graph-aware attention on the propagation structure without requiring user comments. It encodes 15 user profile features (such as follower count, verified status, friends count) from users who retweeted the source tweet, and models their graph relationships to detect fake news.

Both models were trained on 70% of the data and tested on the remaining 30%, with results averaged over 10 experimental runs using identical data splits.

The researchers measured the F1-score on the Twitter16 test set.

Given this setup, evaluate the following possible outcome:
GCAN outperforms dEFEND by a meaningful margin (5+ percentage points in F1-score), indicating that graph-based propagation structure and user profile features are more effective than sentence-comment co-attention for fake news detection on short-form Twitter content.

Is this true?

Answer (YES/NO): NO